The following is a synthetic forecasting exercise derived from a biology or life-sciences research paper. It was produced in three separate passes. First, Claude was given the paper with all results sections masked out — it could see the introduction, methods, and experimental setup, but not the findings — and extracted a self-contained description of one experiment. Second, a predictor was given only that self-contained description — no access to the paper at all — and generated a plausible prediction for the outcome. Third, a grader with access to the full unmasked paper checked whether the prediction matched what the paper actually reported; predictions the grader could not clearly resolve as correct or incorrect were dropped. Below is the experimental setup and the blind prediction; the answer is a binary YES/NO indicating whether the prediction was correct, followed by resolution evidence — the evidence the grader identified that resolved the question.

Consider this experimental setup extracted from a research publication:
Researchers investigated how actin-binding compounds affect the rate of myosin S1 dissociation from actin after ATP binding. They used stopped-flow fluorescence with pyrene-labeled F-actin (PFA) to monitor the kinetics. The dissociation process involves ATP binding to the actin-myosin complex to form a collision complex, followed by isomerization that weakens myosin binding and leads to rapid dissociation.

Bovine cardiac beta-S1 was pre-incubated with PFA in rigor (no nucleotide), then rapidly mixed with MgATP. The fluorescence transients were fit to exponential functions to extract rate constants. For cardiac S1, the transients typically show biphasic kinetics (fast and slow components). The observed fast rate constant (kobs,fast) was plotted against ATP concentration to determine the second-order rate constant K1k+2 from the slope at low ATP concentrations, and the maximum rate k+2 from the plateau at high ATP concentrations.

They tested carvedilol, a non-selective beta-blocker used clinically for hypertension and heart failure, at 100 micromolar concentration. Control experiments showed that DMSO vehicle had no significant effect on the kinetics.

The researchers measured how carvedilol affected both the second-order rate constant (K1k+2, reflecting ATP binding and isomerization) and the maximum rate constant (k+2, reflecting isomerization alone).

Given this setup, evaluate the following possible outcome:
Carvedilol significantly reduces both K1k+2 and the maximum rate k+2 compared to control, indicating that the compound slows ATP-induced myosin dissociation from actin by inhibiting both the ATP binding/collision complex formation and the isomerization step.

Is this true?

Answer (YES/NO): NO